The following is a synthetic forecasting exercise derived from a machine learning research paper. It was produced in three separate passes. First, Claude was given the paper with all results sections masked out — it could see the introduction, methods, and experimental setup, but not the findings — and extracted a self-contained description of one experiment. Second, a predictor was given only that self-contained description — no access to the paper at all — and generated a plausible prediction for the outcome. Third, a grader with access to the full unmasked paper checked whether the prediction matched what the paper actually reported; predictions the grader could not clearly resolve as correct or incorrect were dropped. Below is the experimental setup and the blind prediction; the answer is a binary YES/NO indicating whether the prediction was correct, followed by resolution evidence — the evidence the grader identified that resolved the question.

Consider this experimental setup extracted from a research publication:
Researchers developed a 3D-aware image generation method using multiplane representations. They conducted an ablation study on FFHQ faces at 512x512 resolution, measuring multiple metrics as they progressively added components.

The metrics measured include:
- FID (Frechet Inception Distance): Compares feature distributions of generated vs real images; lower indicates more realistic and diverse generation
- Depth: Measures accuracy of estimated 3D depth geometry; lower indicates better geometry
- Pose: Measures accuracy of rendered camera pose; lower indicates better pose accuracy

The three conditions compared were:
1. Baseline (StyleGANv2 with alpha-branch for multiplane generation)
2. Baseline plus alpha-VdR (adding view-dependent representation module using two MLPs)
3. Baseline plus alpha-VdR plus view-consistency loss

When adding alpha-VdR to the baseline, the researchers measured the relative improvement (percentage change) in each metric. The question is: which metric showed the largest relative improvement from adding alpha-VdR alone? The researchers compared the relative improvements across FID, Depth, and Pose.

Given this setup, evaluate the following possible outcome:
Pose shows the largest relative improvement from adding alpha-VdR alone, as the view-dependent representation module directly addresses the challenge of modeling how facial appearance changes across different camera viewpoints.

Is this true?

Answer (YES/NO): NO